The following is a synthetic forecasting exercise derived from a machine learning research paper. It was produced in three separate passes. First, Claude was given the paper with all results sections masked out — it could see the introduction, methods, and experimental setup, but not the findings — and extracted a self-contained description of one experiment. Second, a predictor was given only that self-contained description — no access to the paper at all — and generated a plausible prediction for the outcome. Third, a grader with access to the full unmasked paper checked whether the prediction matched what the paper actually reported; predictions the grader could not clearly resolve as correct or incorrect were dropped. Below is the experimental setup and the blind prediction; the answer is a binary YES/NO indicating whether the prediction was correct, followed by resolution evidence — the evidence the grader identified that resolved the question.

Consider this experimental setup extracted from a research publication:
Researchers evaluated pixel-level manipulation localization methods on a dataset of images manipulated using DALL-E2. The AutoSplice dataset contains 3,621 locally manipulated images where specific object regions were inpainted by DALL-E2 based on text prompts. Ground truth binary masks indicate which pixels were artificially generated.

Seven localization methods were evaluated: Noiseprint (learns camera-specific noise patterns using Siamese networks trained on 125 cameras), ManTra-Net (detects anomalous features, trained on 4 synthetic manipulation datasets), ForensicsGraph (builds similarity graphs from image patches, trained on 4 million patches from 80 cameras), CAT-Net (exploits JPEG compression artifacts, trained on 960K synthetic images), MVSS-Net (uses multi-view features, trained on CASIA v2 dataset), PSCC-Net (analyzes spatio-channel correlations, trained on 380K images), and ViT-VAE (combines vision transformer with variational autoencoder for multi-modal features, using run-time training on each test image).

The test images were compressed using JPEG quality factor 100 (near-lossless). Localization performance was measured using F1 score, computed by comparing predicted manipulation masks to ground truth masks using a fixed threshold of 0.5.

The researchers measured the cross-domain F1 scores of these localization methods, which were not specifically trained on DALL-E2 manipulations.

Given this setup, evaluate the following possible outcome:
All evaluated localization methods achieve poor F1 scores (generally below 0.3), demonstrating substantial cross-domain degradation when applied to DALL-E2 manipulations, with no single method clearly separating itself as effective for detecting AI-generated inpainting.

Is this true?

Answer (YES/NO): NO